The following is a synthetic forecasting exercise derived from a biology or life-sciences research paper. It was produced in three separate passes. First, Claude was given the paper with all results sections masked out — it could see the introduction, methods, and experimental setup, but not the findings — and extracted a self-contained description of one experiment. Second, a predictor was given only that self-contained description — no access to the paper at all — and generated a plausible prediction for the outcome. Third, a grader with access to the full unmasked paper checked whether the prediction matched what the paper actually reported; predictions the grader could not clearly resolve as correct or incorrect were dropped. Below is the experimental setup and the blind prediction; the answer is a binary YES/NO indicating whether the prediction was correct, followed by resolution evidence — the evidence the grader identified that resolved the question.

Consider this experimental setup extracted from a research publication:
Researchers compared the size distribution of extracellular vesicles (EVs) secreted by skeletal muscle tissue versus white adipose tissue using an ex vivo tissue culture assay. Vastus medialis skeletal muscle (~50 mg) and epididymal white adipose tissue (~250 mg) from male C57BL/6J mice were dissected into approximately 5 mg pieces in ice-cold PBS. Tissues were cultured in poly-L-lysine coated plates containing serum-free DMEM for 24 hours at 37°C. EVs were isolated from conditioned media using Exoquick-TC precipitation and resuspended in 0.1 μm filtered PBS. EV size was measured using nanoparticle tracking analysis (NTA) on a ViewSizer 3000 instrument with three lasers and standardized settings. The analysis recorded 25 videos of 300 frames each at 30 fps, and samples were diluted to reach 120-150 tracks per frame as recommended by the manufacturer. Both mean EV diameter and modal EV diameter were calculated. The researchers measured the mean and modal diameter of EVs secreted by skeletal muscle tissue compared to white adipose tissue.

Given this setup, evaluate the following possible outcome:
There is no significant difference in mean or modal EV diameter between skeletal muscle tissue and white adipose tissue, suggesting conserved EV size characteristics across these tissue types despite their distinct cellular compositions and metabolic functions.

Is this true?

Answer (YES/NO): YES